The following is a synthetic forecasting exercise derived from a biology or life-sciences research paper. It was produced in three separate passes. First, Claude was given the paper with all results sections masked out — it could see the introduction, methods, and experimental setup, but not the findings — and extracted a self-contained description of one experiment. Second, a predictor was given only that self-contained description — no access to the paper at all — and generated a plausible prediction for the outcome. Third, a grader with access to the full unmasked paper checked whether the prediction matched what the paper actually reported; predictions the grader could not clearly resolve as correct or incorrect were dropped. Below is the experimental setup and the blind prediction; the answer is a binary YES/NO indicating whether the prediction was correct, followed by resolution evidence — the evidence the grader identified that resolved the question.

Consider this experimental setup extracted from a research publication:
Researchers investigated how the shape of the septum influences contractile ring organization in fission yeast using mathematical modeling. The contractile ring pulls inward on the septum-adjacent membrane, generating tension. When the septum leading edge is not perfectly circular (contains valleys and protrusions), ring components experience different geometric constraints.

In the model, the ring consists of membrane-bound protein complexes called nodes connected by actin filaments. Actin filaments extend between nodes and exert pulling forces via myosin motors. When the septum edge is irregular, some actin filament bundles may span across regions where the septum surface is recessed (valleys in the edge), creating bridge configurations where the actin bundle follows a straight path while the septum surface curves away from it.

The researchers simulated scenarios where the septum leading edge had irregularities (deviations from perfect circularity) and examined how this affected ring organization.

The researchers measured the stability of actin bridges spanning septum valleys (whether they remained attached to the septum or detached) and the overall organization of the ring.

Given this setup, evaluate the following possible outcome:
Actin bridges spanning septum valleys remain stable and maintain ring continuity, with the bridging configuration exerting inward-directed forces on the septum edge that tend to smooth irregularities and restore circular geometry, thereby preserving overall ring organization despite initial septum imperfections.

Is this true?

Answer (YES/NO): NO